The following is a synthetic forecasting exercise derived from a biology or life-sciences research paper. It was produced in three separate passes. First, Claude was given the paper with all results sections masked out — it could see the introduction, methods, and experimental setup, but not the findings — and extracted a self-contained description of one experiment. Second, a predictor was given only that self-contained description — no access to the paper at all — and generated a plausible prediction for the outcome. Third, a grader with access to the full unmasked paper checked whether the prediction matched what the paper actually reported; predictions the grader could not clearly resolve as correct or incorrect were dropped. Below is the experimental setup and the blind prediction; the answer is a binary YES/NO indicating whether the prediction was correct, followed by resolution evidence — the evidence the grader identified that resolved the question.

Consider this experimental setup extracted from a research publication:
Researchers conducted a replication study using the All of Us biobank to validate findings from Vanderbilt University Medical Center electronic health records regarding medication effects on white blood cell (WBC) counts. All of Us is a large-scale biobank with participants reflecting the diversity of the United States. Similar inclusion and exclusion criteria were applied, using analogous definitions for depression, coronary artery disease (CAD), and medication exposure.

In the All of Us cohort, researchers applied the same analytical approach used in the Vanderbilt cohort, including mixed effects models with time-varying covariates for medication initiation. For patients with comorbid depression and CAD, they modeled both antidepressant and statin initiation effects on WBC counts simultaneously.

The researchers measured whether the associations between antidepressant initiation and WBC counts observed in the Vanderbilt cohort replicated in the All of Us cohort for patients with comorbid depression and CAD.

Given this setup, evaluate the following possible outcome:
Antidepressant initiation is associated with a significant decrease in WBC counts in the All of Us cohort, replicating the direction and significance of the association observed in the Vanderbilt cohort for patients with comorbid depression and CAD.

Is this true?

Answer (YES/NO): YES